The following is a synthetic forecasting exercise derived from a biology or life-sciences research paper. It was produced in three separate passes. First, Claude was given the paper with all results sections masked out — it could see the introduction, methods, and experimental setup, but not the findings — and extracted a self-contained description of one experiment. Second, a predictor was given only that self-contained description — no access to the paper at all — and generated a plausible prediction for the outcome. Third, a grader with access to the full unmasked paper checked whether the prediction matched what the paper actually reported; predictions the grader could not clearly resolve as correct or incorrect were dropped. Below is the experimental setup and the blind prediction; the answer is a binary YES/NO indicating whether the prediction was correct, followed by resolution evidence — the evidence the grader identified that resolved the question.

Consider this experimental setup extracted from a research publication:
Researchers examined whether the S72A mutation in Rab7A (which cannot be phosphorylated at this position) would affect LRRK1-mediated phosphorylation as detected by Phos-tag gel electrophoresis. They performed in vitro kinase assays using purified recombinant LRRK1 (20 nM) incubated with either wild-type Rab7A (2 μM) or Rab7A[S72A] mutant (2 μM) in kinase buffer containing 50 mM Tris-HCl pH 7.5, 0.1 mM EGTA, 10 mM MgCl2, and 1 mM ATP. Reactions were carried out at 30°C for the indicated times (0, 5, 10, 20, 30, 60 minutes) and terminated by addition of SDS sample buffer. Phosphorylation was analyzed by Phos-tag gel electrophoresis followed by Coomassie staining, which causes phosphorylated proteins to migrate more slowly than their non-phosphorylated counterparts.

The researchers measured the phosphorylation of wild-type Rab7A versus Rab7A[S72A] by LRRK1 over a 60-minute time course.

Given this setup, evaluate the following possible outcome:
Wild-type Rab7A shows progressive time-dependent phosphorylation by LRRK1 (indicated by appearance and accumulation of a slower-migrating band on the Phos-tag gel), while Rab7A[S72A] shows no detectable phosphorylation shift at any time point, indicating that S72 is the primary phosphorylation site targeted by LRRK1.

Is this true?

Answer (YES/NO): YES